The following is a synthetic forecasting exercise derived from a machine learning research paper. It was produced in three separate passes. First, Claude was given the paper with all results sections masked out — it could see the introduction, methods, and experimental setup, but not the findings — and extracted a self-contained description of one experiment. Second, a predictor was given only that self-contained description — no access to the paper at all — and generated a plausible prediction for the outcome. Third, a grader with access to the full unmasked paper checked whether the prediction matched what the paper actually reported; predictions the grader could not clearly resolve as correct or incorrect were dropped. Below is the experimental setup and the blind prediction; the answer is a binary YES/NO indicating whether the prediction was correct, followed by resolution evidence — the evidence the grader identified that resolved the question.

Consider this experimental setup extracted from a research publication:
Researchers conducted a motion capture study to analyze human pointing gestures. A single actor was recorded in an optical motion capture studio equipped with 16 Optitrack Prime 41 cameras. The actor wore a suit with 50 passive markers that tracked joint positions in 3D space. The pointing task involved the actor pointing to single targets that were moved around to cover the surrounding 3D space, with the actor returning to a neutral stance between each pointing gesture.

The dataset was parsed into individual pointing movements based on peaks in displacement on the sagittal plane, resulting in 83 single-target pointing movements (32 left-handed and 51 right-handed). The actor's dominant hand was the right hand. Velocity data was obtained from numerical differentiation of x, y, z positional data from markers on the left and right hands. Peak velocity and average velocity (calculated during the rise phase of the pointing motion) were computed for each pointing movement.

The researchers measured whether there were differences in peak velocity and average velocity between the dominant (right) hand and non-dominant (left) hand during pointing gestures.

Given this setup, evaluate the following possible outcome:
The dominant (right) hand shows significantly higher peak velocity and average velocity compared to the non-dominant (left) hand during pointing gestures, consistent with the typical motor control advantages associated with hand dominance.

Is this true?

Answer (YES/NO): YES